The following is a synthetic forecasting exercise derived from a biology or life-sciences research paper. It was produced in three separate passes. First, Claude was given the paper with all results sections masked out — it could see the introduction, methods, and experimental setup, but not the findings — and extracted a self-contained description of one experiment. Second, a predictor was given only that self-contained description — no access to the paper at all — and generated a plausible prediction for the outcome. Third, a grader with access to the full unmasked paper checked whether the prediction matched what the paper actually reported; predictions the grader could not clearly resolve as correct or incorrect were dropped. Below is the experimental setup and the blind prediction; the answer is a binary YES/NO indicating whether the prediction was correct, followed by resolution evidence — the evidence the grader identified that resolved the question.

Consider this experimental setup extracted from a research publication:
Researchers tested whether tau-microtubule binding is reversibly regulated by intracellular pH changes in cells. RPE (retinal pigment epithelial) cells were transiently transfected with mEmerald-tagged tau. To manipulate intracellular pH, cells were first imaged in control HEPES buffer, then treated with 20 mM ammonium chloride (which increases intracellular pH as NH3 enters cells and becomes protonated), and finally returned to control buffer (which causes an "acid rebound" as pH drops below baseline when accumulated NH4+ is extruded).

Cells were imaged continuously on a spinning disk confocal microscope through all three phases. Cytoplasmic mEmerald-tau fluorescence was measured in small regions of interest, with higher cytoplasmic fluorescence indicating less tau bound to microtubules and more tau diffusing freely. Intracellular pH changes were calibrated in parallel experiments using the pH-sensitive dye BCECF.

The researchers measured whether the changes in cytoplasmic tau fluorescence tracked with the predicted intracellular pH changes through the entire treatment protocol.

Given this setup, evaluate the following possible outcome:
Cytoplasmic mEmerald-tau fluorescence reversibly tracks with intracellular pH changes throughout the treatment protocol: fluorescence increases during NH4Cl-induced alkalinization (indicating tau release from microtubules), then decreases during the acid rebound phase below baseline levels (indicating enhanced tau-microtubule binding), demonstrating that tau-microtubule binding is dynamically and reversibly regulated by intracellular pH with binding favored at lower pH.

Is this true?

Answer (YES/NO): NO